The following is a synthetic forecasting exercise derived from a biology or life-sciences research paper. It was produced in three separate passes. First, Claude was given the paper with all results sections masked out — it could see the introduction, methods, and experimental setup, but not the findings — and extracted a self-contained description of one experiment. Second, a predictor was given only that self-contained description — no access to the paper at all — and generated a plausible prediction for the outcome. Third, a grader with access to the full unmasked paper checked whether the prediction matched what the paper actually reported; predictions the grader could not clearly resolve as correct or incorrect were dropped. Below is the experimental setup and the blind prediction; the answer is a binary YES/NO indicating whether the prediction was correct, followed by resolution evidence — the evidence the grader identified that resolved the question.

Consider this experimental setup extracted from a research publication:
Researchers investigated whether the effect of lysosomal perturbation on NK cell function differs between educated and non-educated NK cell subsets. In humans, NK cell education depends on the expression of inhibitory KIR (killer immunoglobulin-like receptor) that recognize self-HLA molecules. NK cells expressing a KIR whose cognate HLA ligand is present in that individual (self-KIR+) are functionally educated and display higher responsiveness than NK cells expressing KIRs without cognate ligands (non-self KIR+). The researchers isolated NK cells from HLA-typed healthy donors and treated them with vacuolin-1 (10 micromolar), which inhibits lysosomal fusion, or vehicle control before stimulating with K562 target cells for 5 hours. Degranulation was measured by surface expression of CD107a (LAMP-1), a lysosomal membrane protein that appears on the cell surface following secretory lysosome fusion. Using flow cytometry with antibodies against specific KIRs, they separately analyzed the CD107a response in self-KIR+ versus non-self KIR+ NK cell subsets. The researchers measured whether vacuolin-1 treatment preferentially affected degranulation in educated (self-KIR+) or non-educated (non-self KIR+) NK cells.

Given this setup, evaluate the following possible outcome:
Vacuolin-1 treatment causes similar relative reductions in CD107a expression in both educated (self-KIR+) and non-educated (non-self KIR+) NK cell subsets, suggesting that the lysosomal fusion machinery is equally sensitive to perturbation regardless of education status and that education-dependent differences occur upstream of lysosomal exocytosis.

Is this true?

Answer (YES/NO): NO